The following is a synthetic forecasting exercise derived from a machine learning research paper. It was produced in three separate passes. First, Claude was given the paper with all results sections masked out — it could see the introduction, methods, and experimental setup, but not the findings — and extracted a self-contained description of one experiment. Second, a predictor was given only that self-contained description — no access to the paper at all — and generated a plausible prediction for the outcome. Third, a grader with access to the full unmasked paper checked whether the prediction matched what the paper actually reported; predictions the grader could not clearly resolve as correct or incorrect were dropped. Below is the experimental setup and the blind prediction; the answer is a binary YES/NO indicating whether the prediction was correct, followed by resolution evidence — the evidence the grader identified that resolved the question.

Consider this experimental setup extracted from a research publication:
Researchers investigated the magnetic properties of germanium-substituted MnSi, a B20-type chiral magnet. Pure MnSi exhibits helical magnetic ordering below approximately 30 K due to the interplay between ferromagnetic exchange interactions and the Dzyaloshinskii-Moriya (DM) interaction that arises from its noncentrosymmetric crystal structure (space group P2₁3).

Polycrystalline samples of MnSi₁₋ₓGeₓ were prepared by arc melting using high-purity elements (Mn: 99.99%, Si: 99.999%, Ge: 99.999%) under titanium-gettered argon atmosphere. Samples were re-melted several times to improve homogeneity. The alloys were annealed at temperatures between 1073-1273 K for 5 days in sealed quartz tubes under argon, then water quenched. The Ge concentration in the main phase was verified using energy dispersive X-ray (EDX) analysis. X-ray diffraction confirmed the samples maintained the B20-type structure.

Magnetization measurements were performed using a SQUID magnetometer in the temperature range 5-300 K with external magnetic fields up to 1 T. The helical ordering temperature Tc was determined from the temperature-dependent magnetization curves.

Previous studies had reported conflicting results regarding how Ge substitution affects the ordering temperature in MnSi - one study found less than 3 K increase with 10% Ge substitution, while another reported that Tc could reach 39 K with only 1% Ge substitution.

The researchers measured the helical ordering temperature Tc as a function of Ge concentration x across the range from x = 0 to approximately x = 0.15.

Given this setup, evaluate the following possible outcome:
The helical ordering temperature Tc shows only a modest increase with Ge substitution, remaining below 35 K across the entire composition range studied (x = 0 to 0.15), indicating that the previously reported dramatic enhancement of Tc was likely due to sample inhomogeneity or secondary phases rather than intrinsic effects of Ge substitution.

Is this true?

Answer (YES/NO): NO